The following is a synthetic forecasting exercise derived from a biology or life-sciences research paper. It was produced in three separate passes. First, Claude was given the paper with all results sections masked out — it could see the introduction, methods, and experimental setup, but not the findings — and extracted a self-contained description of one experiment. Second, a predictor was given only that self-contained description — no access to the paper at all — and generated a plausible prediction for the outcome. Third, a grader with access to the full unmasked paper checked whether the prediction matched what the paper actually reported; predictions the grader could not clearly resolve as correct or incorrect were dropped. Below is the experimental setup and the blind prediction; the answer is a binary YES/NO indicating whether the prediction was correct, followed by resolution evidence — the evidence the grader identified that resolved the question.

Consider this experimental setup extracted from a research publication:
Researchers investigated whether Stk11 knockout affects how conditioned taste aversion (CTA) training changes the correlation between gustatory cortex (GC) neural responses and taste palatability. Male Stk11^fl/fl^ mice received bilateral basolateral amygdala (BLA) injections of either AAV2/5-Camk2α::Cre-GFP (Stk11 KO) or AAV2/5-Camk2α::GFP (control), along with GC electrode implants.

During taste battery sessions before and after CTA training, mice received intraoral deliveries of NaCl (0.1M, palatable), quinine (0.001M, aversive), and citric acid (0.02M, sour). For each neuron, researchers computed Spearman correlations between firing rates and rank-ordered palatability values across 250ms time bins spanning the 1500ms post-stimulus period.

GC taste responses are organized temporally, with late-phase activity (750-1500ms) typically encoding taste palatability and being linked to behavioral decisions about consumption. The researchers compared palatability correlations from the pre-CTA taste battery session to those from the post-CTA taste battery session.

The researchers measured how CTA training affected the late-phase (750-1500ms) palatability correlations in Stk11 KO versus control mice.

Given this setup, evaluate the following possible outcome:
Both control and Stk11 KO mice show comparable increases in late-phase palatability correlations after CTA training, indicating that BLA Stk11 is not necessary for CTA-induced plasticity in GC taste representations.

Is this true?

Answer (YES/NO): NO